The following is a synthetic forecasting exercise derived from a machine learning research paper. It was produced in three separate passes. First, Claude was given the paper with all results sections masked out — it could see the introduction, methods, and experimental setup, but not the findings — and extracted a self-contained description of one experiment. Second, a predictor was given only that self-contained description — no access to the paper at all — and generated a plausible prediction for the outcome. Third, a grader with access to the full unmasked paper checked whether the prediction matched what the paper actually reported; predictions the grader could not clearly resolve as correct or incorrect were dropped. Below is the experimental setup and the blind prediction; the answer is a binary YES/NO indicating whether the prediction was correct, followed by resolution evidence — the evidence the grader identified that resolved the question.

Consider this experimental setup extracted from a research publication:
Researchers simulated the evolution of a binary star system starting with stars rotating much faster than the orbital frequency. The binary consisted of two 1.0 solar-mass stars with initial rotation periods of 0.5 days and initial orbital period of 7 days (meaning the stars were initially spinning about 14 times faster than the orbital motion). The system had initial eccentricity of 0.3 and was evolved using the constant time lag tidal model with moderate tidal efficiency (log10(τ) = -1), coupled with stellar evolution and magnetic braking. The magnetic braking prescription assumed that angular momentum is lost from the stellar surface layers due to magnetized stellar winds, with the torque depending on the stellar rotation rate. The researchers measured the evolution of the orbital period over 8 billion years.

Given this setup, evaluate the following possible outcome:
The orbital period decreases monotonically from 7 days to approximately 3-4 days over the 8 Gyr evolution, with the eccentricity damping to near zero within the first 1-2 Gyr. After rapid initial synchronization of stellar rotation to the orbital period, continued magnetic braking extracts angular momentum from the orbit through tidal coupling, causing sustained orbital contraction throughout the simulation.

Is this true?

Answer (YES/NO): NO